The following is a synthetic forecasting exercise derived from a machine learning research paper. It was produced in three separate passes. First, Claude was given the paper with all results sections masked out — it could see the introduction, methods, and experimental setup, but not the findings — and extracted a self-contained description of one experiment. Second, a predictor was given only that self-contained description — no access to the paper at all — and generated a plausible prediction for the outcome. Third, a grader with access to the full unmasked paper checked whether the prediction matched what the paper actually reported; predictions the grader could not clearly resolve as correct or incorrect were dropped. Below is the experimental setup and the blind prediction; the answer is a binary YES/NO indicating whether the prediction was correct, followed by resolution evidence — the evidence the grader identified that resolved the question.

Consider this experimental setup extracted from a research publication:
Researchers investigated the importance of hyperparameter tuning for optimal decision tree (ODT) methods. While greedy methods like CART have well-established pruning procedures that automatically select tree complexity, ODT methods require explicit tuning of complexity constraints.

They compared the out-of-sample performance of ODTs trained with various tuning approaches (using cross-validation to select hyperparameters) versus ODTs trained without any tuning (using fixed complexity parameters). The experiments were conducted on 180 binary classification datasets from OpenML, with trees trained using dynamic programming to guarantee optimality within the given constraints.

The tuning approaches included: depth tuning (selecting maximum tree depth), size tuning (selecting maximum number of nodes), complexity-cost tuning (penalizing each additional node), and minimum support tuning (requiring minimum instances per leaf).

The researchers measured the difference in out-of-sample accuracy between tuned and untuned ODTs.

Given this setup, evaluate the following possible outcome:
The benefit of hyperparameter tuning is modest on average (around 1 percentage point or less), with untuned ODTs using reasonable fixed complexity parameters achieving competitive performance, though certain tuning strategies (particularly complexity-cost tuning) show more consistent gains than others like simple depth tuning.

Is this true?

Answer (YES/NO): NO